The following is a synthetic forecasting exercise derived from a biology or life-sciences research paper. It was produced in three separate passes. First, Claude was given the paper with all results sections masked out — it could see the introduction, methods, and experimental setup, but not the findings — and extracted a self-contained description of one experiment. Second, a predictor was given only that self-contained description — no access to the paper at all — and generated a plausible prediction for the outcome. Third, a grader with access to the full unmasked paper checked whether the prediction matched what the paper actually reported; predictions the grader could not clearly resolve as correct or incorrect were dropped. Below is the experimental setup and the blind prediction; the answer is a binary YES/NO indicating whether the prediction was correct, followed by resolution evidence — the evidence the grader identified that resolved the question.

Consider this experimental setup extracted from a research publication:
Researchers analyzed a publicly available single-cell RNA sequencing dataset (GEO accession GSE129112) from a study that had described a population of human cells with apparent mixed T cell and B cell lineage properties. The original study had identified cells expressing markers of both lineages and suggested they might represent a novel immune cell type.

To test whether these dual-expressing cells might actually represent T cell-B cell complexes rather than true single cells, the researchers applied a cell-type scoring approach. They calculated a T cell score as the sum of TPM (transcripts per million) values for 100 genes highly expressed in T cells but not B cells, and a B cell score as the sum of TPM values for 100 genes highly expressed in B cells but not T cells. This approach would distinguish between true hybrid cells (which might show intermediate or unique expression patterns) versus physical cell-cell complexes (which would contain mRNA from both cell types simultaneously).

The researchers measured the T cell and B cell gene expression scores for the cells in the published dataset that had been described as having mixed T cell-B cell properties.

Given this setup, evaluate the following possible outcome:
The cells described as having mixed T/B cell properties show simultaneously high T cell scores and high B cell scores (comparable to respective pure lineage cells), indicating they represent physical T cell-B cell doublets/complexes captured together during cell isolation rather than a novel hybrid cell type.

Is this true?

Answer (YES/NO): NO